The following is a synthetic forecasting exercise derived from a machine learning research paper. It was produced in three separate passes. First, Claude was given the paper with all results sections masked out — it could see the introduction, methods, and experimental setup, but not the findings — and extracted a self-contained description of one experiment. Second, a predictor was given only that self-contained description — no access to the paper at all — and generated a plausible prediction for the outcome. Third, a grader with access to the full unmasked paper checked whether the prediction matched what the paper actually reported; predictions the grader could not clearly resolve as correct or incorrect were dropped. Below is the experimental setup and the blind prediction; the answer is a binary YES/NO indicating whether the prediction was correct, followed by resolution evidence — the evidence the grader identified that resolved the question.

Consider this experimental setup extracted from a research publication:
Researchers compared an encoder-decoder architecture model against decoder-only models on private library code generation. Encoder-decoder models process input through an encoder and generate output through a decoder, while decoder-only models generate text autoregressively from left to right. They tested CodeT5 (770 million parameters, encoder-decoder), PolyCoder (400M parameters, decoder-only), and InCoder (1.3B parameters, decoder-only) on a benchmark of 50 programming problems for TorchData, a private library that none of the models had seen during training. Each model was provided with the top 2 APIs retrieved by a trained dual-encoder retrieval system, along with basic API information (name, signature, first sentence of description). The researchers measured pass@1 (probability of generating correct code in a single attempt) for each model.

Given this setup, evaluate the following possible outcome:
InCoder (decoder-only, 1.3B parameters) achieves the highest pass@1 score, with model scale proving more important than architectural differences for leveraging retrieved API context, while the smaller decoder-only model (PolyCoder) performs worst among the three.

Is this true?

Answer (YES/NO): NO